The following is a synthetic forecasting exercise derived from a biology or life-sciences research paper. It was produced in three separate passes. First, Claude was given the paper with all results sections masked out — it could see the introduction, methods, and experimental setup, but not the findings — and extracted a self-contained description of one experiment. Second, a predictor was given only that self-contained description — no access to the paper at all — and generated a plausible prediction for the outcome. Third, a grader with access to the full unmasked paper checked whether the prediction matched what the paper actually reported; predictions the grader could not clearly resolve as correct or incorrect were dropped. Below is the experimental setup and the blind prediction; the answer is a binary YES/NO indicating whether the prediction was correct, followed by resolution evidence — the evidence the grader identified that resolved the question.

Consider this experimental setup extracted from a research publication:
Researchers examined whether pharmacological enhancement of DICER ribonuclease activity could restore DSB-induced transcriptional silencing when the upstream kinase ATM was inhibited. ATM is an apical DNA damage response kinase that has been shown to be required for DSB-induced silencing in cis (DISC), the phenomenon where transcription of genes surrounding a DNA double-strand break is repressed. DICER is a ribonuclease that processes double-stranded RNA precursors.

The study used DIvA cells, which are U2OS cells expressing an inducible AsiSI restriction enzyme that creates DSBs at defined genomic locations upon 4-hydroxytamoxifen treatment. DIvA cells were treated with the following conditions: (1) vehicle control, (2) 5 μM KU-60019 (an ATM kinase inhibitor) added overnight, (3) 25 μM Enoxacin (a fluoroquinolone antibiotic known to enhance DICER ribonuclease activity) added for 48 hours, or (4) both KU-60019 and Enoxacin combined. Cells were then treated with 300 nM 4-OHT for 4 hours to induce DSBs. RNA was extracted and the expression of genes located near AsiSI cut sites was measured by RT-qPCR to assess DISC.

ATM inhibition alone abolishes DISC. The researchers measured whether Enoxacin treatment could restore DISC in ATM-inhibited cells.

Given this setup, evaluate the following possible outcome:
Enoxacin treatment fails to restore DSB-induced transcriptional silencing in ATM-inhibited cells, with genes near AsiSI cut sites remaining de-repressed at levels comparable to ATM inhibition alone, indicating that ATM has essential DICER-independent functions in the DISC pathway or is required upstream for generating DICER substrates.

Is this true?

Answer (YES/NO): NO